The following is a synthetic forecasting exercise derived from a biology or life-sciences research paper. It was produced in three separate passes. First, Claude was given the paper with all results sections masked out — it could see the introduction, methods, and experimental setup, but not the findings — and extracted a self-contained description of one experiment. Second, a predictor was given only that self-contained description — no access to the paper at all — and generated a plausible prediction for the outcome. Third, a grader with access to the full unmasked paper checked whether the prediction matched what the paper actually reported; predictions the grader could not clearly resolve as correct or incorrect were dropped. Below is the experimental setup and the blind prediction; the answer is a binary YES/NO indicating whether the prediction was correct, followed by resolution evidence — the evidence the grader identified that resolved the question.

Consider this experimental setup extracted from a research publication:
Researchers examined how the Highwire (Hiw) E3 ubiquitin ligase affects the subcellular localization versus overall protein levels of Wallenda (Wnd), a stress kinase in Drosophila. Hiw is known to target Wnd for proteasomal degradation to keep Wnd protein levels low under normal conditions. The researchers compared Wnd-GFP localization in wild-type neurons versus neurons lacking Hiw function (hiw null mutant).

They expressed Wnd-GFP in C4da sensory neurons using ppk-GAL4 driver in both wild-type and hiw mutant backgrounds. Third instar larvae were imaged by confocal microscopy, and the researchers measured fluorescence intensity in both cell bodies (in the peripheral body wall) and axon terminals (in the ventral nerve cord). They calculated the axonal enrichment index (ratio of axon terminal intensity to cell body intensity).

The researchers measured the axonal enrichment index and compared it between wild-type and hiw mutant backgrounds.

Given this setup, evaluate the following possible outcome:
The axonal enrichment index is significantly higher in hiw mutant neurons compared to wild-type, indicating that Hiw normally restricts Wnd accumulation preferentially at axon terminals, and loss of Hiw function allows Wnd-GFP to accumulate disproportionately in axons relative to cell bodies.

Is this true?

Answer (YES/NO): YES